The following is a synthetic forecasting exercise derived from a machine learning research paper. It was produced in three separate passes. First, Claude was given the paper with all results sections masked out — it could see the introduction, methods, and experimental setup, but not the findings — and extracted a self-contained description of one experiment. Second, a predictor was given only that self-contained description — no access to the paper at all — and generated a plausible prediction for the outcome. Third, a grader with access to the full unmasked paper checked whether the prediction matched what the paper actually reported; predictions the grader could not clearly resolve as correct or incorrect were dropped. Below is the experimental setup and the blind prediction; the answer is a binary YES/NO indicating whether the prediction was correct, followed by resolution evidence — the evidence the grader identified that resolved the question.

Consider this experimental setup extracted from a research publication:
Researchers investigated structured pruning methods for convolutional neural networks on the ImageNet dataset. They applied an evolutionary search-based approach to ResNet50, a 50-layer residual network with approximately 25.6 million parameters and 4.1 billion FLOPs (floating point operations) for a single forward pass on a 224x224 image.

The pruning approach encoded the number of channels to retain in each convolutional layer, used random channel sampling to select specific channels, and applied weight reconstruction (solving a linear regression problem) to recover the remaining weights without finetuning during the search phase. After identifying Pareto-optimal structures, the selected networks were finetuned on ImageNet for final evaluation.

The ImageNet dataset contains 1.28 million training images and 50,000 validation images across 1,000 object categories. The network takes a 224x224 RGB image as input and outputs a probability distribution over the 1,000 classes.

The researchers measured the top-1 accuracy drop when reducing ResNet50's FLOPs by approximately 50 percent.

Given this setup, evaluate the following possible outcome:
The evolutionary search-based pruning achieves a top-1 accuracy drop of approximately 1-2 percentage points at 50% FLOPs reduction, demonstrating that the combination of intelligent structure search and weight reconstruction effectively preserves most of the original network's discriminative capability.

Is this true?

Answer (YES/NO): NO